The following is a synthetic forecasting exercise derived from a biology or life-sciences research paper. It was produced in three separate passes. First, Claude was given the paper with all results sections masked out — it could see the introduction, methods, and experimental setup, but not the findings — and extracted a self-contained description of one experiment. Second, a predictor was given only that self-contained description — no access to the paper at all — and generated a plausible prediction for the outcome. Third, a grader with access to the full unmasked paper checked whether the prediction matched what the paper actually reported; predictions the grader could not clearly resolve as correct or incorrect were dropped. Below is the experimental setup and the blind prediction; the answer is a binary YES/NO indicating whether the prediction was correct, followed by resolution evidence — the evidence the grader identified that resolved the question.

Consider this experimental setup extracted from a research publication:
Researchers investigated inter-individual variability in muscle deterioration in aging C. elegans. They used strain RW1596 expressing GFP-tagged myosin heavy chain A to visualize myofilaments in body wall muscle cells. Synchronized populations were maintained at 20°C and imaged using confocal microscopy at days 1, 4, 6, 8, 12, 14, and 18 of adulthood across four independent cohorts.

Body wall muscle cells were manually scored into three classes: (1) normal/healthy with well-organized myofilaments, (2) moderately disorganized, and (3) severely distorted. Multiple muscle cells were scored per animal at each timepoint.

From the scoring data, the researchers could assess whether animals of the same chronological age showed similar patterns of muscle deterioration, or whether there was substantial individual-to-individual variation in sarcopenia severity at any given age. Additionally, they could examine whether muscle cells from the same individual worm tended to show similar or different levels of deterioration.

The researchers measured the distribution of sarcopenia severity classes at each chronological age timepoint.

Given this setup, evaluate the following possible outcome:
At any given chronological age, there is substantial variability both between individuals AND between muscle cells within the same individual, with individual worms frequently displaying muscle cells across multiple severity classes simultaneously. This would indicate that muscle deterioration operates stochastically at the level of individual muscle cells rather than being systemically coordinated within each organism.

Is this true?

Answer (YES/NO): YES